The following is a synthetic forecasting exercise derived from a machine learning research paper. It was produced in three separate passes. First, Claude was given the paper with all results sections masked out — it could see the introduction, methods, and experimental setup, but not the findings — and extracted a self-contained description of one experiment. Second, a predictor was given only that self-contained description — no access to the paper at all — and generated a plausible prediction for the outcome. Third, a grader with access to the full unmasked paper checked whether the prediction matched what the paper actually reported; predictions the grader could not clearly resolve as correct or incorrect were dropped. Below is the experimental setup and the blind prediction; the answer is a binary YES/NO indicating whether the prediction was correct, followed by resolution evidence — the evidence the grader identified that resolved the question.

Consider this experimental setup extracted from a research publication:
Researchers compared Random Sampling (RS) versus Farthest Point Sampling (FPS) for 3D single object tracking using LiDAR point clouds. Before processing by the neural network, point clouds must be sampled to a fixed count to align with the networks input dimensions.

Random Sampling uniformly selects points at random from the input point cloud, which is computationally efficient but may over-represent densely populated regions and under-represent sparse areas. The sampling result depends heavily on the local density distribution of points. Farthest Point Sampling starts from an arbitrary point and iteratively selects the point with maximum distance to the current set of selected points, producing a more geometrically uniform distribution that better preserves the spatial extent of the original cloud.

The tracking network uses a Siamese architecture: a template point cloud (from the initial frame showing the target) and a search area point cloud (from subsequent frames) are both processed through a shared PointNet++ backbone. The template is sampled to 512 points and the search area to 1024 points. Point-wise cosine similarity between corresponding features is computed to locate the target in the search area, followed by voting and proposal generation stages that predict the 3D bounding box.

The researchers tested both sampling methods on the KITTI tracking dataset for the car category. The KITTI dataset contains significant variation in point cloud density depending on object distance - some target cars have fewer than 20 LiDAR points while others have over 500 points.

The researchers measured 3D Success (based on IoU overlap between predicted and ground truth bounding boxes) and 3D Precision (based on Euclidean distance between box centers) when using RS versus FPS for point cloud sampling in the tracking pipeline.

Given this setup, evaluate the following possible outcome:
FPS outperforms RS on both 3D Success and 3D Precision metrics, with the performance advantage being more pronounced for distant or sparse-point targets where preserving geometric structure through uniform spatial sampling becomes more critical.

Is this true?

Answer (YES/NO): NO